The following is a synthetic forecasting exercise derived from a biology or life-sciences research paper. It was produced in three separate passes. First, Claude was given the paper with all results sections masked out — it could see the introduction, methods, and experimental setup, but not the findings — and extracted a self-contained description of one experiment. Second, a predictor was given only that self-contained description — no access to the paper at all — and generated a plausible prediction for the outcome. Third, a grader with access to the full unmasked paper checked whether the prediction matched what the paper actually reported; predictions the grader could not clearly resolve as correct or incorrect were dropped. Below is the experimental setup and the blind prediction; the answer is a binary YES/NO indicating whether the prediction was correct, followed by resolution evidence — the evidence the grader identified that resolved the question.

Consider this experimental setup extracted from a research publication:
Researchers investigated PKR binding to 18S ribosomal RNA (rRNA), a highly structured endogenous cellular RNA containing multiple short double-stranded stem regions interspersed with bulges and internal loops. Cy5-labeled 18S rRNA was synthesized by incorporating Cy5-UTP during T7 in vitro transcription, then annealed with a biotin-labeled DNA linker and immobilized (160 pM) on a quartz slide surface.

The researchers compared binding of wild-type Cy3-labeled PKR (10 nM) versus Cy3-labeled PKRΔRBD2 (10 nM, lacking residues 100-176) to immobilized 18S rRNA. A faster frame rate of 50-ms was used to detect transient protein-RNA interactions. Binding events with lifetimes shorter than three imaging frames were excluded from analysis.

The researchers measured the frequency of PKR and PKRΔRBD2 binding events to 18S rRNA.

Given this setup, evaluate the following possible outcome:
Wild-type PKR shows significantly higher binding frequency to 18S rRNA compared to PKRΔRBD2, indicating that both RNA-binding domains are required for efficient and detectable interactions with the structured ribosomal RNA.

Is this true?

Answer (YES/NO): NO